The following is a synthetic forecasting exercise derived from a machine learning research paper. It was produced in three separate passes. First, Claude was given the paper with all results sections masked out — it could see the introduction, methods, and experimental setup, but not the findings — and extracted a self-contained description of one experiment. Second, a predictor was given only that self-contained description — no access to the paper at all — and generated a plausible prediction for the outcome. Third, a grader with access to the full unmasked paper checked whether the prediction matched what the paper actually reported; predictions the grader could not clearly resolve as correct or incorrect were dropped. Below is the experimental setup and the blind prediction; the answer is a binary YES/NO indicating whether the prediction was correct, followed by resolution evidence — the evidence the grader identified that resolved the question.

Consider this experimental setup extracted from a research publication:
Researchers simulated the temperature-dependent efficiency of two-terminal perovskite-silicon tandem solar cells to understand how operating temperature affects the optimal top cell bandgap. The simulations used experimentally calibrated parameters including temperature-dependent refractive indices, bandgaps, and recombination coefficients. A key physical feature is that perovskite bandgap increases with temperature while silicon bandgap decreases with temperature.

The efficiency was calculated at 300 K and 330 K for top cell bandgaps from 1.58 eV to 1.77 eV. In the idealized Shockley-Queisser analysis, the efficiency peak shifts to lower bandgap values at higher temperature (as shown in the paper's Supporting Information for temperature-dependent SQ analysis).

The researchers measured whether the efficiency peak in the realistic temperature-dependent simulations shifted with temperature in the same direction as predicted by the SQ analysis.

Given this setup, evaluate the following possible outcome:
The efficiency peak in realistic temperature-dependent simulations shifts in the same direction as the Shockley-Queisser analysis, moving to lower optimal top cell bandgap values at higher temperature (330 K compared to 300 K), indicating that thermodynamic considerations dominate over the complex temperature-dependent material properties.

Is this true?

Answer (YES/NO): YES